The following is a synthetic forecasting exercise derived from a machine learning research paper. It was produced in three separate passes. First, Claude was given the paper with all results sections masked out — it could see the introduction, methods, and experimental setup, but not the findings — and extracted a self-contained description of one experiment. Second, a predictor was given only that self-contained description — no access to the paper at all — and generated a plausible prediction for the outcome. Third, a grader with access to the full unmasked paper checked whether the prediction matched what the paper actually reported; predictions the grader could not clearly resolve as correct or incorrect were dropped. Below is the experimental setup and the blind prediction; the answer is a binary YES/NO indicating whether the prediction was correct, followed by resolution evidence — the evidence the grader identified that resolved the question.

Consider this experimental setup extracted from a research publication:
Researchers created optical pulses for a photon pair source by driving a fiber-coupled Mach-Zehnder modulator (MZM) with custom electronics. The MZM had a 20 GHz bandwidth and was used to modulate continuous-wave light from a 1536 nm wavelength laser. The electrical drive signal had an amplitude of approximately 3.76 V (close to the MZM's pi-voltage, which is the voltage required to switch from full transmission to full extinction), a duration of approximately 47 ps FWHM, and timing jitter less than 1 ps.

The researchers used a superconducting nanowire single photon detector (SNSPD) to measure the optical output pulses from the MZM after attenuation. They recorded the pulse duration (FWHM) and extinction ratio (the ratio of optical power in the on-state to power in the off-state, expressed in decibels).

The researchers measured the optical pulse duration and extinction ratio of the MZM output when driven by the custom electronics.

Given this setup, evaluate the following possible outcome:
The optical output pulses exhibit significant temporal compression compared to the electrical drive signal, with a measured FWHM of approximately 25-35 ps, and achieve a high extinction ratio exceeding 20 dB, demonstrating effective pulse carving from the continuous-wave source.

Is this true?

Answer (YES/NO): NO